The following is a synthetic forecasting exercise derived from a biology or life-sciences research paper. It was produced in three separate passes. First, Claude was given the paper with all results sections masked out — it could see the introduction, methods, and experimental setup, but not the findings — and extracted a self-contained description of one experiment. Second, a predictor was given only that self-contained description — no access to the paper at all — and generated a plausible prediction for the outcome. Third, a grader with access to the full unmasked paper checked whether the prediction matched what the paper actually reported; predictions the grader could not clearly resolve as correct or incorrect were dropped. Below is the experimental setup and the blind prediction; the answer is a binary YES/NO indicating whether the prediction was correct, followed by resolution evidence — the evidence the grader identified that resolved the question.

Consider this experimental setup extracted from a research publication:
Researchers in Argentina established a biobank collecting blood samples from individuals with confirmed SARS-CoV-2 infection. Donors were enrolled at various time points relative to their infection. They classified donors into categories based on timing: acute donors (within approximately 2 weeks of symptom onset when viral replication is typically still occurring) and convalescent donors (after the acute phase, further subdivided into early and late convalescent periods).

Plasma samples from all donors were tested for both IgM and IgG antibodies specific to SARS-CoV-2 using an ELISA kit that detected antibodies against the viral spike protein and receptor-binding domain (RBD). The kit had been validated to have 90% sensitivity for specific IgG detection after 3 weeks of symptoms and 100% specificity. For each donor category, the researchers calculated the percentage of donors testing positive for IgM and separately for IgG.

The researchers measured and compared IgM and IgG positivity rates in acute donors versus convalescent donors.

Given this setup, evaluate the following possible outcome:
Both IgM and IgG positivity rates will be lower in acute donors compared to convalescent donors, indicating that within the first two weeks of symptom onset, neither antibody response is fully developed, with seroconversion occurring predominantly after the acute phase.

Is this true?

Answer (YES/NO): NO